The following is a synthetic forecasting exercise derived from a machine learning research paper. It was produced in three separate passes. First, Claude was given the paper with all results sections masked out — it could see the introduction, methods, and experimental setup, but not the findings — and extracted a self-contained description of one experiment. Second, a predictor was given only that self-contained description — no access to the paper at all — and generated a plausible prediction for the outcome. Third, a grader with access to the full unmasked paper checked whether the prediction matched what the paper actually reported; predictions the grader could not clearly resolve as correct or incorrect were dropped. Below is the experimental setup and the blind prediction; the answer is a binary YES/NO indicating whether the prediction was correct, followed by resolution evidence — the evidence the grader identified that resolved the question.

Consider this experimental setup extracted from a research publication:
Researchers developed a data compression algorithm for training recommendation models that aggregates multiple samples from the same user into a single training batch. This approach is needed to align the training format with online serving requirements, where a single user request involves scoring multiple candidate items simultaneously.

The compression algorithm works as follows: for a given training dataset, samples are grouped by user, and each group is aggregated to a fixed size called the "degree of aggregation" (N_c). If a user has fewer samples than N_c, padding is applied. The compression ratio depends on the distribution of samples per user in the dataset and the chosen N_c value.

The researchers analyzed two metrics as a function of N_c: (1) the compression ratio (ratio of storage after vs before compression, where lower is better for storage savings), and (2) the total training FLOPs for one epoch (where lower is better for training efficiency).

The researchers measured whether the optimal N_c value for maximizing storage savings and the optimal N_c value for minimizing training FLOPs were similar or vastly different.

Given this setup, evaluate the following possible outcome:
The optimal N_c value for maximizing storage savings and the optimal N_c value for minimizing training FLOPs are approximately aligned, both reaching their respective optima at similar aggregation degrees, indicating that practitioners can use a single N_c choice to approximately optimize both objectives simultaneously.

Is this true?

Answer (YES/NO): YES